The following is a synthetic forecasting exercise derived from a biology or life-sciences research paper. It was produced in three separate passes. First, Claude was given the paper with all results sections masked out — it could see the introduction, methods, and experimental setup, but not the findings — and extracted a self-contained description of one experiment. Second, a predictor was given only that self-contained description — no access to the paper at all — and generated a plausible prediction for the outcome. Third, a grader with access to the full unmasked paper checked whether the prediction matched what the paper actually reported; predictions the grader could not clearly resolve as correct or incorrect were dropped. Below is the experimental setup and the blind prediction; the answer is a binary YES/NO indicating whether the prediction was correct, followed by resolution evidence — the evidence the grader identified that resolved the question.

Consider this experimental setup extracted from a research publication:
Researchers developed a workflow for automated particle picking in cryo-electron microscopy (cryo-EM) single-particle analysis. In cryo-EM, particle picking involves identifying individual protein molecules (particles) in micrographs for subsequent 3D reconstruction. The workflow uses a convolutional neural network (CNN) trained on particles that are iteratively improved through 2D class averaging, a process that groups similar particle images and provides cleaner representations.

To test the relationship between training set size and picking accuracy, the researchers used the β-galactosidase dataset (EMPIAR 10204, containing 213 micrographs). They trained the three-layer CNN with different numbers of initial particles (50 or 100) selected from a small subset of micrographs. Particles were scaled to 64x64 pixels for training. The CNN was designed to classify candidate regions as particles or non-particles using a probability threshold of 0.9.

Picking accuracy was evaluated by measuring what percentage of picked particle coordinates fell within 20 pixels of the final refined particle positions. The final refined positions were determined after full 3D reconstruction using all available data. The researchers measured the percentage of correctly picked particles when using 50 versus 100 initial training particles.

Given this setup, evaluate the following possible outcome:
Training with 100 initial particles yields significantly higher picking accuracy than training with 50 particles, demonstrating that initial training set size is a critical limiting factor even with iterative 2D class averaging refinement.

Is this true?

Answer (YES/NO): YES